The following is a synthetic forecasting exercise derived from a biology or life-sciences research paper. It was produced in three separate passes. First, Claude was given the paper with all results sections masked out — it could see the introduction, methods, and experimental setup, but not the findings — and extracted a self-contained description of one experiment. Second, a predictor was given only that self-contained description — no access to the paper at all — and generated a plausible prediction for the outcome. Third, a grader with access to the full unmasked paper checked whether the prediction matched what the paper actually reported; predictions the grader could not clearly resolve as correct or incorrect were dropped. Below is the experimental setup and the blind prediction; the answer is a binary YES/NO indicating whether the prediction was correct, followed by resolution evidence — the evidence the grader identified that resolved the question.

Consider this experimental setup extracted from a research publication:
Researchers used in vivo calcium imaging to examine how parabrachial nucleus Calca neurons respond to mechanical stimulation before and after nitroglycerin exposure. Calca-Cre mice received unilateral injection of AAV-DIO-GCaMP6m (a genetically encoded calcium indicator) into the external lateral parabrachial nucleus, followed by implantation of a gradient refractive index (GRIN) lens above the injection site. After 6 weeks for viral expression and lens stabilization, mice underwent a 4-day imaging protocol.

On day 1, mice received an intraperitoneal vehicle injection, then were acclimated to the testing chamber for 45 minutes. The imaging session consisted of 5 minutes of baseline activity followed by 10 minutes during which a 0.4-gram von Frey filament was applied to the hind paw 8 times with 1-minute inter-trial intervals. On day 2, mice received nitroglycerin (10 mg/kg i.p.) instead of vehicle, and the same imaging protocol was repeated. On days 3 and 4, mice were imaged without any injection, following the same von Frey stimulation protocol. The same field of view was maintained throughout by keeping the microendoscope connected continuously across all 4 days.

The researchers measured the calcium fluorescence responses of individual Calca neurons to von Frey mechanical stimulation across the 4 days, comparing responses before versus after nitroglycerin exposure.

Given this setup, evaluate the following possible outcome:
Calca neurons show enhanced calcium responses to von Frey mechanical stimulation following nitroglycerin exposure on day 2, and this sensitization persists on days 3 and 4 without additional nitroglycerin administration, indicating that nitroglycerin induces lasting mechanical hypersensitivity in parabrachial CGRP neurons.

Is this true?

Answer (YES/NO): NO